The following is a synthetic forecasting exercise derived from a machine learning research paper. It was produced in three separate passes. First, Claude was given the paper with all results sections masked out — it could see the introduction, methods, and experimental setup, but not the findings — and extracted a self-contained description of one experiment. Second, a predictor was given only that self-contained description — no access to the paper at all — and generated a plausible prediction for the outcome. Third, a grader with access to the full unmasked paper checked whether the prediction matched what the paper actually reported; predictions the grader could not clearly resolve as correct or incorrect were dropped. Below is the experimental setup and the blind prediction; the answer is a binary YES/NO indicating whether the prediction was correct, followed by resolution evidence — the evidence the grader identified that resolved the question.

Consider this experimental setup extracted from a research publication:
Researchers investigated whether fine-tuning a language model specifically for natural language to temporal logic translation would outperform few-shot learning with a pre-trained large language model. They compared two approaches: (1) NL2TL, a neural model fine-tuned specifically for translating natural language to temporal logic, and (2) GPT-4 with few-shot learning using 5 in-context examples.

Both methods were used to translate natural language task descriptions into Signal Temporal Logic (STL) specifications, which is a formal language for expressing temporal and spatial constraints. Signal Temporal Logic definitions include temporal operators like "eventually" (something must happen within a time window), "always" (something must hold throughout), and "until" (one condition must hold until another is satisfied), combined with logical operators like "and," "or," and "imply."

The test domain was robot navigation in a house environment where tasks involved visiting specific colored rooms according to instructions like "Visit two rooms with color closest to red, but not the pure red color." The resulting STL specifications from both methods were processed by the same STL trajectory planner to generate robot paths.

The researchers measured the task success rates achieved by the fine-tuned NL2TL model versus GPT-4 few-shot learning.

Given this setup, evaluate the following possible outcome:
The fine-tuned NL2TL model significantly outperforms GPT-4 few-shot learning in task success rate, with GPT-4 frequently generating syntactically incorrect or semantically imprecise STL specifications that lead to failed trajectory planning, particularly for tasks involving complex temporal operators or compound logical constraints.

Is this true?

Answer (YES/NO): NO